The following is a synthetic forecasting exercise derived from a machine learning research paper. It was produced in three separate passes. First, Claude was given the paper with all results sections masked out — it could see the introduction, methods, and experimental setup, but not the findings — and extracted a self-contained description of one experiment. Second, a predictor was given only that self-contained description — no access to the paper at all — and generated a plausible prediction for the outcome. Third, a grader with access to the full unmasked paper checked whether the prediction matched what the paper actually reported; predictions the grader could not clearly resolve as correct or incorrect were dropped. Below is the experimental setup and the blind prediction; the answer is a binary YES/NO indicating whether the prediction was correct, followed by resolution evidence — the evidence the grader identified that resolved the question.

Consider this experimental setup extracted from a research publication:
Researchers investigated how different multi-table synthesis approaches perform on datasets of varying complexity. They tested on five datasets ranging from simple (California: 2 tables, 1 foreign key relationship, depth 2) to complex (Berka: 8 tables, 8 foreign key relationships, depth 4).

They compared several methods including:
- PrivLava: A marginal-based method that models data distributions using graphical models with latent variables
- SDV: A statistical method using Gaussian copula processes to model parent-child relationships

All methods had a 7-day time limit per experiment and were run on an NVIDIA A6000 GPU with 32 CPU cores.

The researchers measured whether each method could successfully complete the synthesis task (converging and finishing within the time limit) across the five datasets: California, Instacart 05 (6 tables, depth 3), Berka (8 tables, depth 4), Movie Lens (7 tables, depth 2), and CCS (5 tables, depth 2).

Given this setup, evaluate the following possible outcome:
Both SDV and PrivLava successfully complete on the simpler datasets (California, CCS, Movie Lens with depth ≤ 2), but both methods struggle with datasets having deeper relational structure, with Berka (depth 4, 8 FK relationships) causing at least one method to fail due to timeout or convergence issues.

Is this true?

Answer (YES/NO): NO